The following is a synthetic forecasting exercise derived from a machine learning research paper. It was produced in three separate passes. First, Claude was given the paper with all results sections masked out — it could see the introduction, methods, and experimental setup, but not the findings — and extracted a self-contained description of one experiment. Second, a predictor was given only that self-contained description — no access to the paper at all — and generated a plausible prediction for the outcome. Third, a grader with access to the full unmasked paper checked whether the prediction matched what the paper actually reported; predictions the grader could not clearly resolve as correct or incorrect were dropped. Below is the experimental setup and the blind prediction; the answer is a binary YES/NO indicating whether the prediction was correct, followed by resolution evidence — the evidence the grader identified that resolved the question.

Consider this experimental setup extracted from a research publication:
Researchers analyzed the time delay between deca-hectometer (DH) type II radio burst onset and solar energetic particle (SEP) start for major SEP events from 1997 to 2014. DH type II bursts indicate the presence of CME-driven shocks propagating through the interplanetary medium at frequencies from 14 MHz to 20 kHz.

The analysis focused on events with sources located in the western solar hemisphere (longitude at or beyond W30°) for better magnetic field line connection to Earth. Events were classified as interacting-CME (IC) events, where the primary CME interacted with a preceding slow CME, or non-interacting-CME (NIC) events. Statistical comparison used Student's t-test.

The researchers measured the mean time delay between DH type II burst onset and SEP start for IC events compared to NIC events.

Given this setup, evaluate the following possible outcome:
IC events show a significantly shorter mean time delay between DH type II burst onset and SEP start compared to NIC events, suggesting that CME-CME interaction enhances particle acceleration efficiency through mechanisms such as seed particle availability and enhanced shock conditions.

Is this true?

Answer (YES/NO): NO